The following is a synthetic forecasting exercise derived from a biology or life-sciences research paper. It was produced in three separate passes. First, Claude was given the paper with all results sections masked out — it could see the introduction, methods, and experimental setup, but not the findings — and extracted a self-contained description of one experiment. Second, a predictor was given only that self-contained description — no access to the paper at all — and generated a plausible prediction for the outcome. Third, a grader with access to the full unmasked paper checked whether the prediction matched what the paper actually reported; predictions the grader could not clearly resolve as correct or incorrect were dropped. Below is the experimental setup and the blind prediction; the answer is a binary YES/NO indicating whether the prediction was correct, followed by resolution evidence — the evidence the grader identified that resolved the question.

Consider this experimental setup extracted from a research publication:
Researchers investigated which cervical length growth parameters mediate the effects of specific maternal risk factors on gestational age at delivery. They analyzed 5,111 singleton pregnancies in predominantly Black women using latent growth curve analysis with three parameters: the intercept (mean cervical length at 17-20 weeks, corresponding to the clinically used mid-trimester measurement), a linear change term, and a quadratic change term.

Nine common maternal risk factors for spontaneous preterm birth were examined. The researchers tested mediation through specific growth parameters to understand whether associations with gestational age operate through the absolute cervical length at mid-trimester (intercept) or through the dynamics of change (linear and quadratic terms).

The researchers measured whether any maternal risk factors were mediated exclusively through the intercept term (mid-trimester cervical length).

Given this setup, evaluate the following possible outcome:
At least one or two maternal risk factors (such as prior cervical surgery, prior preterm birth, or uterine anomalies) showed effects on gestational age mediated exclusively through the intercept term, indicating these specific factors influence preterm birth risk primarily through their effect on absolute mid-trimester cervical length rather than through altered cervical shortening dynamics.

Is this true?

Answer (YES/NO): NO